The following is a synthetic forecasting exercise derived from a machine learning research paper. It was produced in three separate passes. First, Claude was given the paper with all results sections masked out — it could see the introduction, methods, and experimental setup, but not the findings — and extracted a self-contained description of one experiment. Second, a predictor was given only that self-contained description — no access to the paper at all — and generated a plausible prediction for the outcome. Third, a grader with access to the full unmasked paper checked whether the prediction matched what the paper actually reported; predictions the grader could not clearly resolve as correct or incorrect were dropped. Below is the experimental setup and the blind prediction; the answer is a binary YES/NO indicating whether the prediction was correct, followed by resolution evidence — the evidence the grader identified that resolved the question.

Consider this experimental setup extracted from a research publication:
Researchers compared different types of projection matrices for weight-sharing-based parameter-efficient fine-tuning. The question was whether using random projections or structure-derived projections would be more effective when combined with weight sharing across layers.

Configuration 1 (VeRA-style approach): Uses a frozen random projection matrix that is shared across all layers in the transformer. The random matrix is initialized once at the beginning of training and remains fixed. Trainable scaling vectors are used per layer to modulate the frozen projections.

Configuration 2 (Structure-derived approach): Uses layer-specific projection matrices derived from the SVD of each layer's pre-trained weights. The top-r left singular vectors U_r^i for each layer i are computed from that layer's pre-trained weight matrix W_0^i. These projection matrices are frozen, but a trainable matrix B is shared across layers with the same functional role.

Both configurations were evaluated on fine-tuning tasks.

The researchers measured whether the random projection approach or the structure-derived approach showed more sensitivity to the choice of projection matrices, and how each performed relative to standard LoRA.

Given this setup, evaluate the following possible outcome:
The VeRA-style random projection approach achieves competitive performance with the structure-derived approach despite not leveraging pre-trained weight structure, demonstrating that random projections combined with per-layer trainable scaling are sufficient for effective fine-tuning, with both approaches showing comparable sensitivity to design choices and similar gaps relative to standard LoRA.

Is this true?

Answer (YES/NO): NO